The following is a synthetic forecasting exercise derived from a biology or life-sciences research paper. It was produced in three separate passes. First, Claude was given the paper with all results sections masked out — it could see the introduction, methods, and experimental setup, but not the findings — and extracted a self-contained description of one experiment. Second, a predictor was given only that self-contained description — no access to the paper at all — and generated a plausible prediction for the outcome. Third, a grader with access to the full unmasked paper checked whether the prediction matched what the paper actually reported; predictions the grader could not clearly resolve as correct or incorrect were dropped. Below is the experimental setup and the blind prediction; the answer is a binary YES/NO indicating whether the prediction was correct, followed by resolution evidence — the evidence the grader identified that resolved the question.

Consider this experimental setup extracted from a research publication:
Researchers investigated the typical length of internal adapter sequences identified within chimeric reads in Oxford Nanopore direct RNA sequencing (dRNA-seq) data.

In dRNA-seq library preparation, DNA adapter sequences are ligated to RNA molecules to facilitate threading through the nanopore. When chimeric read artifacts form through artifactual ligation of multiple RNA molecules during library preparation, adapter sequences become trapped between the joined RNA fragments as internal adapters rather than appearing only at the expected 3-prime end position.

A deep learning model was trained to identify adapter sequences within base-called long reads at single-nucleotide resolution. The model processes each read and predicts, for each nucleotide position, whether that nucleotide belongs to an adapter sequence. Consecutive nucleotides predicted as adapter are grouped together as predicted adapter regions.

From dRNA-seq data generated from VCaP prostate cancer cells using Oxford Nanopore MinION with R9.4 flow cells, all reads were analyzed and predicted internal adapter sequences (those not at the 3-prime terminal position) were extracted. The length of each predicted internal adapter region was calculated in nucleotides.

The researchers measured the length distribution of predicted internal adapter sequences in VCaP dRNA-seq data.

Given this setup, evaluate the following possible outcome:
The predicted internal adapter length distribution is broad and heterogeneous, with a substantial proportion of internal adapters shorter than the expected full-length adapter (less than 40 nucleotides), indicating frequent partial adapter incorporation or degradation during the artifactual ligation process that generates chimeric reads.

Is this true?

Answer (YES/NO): NO